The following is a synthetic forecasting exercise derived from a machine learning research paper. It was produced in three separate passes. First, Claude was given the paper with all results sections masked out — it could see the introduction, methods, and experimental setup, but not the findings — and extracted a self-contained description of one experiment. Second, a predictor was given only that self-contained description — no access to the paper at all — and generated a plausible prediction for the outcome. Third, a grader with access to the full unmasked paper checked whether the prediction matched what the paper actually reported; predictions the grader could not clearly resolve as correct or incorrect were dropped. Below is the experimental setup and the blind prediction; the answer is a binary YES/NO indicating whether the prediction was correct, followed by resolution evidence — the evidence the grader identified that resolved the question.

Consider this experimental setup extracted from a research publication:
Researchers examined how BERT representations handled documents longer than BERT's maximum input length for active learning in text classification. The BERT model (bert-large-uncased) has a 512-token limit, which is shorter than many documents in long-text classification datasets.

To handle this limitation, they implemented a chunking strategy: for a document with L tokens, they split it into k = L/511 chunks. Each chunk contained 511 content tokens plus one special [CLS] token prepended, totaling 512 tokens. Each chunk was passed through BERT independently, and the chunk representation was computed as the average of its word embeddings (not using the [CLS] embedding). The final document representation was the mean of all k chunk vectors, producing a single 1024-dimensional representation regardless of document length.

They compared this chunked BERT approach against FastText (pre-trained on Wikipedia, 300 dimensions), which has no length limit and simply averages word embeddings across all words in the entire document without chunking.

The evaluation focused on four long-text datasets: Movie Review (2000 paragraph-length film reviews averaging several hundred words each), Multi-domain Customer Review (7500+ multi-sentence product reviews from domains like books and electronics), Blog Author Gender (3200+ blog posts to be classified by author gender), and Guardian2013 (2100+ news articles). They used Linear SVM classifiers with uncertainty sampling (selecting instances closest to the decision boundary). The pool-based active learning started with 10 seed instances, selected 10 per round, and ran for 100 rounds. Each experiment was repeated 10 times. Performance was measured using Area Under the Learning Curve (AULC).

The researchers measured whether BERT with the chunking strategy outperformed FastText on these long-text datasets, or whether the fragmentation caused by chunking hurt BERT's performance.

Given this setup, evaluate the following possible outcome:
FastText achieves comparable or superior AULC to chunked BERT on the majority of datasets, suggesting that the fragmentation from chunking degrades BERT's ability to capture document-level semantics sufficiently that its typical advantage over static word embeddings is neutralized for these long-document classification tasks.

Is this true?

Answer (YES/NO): NO